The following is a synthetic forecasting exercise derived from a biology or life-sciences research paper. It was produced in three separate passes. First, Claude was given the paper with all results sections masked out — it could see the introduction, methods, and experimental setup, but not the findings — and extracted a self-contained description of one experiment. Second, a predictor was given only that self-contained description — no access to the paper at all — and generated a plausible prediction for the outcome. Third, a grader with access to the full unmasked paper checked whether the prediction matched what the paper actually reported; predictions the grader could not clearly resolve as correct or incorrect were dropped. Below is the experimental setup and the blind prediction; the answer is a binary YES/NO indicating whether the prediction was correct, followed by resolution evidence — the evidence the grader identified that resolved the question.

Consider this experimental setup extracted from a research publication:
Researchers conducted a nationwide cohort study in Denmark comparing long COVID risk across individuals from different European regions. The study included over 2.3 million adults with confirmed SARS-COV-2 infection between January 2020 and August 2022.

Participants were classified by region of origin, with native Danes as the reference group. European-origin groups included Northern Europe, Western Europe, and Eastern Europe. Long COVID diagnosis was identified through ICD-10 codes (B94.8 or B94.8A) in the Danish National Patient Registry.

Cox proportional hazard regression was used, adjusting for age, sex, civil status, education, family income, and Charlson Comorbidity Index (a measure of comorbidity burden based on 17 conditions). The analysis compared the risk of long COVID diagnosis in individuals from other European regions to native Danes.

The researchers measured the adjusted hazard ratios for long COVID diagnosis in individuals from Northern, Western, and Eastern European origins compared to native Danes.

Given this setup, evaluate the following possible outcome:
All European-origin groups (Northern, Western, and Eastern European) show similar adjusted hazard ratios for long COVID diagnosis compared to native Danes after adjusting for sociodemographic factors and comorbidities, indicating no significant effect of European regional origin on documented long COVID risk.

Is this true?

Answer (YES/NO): NO